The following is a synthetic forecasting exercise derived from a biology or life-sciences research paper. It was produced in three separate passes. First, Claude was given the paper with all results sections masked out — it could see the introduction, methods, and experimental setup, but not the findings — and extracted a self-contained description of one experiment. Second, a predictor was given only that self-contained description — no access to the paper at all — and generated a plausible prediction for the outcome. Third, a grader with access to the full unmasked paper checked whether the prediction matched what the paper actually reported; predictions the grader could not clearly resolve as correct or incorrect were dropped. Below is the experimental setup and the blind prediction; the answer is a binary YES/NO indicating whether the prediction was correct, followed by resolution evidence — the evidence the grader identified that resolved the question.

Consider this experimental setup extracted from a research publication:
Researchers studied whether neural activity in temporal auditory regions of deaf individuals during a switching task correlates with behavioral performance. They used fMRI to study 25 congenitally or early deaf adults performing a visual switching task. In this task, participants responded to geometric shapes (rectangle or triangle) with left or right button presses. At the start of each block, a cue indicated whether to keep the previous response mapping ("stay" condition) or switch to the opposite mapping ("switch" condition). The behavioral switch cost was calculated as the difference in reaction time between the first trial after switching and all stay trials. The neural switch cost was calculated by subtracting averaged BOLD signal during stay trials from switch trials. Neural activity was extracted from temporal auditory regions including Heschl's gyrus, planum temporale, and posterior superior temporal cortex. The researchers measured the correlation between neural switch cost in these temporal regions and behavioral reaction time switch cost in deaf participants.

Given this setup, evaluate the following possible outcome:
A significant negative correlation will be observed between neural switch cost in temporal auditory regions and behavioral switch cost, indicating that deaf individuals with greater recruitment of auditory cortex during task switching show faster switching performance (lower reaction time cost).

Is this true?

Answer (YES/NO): NO